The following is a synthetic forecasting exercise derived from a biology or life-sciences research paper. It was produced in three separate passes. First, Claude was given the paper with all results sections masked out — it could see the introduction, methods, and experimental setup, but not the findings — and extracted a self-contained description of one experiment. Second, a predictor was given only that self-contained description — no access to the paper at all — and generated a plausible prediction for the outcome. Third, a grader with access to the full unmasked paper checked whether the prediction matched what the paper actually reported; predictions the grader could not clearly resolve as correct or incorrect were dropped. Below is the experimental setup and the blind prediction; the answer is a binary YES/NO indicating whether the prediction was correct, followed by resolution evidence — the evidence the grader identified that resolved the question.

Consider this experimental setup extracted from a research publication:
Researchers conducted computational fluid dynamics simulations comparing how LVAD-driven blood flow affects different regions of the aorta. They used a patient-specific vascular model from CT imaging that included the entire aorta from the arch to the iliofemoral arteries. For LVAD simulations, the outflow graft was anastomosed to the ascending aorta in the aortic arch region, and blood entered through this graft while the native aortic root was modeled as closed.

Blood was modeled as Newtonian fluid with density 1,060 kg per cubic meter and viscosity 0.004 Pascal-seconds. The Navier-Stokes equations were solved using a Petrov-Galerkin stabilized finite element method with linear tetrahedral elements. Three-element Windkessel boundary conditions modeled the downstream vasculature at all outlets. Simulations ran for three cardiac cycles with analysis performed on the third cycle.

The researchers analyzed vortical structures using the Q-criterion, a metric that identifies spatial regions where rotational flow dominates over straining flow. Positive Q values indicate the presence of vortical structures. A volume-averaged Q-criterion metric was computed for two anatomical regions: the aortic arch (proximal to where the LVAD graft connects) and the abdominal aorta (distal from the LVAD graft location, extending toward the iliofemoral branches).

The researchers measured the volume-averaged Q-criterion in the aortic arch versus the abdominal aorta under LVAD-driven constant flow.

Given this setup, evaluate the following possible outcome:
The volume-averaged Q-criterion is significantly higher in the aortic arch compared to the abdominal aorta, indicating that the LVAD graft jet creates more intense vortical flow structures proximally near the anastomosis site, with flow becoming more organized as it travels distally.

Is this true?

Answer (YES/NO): YES